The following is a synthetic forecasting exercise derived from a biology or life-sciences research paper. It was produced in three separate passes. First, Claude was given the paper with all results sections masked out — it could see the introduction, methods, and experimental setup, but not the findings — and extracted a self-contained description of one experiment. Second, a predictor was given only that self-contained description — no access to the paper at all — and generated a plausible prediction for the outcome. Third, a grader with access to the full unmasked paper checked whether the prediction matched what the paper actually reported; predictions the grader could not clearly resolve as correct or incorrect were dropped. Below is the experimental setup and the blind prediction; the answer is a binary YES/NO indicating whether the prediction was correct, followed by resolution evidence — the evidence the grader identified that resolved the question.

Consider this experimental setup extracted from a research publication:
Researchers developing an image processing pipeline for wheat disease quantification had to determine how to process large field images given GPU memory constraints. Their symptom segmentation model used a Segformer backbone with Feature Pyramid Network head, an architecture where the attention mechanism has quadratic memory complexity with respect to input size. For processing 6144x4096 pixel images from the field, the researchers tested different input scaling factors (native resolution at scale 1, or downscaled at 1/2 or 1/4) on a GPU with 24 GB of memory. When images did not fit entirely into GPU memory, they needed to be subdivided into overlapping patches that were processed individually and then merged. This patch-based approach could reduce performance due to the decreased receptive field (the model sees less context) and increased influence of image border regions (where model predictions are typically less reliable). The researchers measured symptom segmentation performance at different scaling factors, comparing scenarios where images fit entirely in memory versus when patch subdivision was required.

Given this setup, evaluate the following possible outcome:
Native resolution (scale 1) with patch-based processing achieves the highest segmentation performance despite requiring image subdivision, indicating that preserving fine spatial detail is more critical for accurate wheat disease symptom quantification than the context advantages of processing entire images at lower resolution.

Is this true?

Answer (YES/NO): NO